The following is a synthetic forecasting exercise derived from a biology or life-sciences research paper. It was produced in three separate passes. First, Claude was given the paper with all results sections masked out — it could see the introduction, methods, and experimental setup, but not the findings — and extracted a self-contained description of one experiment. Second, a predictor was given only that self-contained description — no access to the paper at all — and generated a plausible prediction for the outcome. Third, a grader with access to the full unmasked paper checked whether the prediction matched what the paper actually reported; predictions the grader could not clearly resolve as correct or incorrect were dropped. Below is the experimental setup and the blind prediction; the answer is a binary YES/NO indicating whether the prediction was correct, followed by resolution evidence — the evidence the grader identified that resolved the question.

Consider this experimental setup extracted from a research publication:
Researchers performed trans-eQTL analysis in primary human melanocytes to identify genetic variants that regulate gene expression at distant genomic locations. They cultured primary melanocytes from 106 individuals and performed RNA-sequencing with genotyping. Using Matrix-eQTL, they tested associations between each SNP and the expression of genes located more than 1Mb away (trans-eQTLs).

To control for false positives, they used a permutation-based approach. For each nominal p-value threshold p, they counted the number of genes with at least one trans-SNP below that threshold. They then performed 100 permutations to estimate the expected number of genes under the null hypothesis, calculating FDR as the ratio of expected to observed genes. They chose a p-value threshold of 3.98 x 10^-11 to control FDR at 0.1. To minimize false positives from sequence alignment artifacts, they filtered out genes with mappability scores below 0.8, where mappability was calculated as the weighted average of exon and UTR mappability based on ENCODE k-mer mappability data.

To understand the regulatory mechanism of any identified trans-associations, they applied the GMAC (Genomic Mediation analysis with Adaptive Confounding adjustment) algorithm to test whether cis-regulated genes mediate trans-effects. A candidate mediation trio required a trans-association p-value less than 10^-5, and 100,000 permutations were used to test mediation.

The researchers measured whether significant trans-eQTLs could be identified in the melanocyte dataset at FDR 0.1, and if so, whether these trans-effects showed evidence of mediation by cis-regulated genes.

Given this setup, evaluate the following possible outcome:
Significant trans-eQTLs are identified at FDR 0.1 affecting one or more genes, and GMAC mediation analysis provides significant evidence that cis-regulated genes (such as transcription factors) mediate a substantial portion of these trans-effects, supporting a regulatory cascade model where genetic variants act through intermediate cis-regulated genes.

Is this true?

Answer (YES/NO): YES